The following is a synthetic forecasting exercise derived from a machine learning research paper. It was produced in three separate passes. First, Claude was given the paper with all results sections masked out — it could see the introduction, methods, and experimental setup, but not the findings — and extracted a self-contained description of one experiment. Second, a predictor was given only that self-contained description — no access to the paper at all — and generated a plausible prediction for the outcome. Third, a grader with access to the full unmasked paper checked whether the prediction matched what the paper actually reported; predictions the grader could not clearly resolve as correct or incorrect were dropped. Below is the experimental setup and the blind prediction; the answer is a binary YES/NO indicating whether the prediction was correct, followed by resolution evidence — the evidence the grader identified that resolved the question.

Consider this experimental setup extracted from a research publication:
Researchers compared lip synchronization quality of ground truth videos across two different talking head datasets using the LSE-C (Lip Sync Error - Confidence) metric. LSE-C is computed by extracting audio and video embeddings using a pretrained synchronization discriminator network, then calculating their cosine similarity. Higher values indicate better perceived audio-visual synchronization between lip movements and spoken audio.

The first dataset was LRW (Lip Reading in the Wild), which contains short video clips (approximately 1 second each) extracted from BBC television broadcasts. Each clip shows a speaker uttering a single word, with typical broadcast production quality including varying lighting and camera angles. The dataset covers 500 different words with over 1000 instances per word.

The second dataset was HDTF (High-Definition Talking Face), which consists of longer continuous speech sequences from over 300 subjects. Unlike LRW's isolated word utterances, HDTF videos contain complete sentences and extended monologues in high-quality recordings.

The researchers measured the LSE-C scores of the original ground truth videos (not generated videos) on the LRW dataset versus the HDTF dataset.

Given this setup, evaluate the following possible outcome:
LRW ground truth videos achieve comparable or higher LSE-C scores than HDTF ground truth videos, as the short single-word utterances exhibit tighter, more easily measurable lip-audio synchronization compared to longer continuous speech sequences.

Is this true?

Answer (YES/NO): NO